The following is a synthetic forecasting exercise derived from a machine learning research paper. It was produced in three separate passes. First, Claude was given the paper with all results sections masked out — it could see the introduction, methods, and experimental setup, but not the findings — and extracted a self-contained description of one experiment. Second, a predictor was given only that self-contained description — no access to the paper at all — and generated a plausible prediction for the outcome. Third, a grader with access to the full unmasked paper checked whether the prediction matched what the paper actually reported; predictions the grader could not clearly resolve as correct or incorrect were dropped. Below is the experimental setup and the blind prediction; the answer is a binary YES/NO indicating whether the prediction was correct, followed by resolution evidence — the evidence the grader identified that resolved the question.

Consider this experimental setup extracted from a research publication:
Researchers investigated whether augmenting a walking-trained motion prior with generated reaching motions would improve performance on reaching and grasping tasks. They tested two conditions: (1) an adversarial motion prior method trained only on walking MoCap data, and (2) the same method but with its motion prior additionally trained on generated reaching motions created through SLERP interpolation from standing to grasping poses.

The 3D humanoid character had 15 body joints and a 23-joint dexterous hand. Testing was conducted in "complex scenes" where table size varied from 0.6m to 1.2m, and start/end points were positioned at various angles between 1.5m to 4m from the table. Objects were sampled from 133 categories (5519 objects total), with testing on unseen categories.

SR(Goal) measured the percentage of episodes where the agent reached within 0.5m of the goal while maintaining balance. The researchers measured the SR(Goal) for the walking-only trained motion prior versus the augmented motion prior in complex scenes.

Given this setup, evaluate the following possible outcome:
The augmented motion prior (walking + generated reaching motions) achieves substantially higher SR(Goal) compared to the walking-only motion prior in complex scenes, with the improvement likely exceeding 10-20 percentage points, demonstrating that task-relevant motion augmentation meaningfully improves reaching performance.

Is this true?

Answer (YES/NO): YES